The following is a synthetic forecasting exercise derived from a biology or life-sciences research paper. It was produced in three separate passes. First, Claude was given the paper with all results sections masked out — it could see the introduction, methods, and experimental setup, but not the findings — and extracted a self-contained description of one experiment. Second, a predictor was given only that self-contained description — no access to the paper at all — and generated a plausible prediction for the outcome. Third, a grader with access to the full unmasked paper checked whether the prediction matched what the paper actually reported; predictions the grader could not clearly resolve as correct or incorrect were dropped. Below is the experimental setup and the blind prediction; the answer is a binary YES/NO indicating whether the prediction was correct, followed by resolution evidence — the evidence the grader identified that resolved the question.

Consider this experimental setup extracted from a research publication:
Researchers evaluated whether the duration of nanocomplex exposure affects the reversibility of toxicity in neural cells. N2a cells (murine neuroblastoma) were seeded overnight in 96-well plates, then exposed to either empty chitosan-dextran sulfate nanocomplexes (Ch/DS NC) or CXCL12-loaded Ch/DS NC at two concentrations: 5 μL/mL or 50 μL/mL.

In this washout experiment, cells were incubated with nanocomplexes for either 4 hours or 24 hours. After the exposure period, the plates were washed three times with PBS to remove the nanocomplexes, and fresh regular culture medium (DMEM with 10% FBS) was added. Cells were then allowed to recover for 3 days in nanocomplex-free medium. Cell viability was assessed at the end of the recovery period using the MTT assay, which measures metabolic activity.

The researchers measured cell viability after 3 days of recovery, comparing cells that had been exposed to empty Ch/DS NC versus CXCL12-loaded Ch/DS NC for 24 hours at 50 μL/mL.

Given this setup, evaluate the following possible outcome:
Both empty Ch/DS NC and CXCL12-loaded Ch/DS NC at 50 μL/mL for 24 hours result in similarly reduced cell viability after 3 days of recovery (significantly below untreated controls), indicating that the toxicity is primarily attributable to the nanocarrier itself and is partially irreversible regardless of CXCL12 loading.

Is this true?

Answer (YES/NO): YES